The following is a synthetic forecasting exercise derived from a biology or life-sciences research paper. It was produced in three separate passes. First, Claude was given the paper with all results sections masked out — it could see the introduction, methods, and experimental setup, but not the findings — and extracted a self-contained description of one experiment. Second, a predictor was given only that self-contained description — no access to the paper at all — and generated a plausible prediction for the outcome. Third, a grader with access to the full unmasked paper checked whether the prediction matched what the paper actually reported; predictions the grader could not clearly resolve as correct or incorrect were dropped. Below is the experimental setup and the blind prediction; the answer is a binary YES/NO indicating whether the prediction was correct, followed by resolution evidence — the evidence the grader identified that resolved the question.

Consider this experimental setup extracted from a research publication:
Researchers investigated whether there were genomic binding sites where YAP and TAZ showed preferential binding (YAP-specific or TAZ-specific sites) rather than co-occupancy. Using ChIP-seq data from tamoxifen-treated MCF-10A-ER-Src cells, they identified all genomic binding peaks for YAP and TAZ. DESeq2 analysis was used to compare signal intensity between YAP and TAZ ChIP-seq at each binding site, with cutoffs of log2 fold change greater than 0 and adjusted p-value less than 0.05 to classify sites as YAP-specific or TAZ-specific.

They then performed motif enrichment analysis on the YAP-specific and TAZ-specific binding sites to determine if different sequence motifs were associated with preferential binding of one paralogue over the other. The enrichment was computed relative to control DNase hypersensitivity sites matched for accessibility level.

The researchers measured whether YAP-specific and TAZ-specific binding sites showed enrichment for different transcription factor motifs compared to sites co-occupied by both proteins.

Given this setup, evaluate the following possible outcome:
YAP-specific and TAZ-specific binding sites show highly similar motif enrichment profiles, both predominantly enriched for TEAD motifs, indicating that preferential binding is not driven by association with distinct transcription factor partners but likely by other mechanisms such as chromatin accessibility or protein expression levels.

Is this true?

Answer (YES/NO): NO